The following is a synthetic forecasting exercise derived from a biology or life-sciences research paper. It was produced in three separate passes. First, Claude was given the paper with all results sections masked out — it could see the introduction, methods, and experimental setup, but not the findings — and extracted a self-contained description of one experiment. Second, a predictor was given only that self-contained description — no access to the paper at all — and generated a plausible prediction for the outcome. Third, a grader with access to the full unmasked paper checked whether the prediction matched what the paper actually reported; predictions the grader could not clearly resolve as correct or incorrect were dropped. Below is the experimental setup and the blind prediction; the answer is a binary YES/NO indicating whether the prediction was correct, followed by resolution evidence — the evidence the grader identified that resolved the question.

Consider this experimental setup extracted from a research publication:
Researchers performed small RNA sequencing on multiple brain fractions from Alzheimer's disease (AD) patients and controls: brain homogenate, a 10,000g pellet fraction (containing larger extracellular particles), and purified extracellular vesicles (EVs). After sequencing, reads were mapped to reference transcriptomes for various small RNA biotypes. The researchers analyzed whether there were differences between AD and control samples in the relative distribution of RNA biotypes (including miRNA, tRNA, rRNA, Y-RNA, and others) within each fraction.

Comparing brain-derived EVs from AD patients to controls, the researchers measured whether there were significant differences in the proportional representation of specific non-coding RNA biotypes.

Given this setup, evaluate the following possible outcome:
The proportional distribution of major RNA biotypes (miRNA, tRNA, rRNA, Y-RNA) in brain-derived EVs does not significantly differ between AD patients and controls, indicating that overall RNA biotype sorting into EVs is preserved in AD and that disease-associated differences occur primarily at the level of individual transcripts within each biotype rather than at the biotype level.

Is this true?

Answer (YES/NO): YES